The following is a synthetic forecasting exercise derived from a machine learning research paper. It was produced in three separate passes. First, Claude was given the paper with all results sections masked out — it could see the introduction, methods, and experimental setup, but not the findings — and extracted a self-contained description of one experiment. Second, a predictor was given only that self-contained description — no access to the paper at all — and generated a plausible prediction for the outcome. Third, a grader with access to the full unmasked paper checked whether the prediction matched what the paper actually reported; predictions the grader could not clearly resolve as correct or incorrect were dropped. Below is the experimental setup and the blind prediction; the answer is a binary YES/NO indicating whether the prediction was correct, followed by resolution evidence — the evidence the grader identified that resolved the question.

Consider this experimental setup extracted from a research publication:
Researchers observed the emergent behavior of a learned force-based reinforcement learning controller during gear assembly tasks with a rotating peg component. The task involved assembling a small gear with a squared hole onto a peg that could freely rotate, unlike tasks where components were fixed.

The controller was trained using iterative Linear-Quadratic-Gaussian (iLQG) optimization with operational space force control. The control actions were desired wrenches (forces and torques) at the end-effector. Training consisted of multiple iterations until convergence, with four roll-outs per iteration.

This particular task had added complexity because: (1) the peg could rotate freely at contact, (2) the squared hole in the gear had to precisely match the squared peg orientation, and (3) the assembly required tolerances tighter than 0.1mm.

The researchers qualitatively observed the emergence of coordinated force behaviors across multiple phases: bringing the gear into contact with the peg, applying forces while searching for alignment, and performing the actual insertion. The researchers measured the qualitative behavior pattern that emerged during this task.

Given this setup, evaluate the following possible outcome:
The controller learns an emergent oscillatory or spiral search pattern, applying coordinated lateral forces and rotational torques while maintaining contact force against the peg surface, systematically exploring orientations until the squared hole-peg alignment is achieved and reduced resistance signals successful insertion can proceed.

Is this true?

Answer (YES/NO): NO